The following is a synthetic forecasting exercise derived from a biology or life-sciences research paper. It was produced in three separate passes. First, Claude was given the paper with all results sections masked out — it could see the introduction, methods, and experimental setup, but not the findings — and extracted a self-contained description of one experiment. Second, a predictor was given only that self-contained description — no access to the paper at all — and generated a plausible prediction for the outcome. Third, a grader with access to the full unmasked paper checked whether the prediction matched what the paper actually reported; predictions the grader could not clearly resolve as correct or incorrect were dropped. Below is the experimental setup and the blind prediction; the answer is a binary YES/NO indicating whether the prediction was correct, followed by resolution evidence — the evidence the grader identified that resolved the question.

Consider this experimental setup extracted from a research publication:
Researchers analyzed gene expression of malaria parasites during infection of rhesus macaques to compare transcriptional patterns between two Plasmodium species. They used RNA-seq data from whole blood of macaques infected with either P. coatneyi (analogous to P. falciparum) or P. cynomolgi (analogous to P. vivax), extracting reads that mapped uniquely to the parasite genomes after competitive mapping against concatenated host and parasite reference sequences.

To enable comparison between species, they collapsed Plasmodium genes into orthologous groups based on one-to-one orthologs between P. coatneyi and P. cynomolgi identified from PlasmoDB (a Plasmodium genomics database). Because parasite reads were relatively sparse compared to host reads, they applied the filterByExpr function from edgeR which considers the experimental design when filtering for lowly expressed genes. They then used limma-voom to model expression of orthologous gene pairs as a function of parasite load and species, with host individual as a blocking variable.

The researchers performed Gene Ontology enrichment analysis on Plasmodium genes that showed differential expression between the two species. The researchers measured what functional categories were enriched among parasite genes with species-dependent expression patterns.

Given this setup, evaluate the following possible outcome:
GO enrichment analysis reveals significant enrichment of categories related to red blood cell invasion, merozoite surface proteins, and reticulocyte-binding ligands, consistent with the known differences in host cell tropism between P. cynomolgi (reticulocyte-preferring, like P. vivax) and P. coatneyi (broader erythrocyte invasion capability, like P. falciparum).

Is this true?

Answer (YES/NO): NO